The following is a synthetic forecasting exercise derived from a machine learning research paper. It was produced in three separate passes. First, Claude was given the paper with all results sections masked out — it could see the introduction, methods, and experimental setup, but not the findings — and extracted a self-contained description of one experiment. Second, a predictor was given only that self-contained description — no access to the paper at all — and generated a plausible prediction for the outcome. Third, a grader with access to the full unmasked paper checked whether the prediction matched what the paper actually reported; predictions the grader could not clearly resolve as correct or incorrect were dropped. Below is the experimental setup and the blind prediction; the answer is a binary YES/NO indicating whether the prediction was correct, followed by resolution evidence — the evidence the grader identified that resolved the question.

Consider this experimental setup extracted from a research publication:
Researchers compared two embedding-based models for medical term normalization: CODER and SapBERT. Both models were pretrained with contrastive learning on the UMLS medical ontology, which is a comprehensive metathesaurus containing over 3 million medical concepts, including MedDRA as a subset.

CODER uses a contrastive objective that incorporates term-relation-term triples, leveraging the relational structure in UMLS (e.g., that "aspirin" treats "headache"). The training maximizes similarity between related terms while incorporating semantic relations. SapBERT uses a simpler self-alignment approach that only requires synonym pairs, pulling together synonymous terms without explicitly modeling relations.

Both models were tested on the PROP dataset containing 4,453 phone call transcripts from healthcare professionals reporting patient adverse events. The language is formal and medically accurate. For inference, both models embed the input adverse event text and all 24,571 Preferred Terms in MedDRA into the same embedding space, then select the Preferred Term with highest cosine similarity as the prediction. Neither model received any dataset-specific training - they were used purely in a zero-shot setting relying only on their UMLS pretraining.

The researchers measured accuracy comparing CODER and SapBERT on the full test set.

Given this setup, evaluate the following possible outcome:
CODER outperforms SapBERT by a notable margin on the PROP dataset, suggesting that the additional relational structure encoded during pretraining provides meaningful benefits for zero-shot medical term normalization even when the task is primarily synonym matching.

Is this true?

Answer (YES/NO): NO